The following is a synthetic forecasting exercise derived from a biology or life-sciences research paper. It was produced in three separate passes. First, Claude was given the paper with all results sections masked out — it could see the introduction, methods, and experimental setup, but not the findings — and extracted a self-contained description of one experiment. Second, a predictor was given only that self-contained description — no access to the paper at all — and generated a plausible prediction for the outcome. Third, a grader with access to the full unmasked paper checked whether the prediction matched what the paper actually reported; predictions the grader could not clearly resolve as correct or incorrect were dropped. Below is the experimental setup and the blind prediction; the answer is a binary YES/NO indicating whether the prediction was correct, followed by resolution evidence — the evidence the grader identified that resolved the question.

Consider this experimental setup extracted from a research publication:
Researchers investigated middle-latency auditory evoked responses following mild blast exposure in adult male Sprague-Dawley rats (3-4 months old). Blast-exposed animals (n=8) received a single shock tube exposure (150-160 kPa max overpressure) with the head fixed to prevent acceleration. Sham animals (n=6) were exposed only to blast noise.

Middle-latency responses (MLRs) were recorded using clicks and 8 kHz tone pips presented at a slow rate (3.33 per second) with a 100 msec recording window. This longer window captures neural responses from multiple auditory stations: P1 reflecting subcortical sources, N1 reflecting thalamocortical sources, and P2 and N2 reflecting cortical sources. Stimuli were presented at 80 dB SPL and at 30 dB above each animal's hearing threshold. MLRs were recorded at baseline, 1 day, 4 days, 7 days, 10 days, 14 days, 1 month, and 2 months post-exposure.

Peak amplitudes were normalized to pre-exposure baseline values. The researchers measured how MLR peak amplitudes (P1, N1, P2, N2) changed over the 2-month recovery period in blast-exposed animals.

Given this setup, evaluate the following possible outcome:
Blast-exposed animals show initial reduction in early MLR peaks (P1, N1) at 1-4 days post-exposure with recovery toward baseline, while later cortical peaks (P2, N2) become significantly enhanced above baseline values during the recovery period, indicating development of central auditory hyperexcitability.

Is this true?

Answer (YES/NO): NO